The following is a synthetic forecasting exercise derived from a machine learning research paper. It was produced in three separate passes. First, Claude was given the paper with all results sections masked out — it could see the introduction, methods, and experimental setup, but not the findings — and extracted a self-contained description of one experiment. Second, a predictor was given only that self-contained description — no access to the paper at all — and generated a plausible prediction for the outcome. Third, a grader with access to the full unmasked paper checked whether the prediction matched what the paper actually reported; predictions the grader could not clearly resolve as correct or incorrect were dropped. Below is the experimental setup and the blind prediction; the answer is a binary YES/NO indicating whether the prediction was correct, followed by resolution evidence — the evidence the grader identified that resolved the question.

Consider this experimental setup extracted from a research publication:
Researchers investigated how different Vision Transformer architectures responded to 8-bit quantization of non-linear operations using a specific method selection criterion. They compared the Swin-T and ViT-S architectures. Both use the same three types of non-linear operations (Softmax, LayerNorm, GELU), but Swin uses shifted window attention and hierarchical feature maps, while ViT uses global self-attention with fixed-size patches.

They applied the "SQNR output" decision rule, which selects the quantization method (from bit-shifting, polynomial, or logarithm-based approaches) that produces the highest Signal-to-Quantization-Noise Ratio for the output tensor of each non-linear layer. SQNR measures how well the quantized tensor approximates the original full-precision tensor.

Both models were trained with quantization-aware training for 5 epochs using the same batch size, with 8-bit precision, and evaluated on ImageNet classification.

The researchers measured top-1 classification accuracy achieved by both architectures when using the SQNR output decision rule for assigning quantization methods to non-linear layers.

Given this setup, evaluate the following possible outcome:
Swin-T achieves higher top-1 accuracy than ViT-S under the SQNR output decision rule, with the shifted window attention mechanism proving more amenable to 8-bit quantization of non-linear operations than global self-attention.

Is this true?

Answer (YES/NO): NO